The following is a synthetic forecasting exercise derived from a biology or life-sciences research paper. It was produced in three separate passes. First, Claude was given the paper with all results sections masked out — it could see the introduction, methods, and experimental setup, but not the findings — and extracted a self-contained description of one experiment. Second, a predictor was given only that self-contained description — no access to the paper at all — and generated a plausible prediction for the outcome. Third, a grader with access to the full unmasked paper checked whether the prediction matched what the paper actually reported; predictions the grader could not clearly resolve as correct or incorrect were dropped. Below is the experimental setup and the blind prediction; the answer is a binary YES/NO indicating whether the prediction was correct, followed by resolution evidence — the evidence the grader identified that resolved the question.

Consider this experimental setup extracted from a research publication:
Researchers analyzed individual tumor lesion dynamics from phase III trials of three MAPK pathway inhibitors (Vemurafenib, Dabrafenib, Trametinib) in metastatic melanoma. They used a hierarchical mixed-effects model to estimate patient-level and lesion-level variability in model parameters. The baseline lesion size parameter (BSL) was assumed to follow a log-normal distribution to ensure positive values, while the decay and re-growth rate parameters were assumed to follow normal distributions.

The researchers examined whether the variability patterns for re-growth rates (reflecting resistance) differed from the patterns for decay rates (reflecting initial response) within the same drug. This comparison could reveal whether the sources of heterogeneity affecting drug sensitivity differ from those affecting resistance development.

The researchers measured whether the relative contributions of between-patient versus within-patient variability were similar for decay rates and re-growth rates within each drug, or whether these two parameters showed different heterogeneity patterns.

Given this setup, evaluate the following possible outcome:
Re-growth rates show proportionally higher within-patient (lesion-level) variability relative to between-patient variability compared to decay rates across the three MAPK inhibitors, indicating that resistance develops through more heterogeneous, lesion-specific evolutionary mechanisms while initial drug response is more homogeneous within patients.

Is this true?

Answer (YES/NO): NO